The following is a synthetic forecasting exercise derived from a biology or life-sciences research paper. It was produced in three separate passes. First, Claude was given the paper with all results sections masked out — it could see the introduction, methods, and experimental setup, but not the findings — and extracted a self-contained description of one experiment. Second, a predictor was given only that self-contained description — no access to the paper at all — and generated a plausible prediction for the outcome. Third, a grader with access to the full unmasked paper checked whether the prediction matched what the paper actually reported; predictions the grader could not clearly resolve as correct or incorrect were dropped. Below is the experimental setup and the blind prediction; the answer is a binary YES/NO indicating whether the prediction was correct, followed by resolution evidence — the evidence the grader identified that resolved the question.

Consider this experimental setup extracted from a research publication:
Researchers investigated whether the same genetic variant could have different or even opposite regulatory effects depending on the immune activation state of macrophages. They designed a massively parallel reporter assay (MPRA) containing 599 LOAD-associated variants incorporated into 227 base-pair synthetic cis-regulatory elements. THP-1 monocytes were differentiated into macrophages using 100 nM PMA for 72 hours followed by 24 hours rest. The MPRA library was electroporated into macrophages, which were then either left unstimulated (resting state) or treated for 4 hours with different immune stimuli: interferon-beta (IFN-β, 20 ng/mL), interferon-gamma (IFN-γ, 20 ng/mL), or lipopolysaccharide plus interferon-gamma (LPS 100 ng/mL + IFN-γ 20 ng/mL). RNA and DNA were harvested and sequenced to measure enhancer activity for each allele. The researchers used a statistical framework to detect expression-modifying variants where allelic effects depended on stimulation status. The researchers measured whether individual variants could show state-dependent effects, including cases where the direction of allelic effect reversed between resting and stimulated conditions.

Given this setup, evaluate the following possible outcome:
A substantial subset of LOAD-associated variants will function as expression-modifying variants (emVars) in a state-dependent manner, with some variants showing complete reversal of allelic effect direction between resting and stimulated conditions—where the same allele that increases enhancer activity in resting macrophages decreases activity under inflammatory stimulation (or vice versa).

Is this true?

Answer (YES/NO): NO